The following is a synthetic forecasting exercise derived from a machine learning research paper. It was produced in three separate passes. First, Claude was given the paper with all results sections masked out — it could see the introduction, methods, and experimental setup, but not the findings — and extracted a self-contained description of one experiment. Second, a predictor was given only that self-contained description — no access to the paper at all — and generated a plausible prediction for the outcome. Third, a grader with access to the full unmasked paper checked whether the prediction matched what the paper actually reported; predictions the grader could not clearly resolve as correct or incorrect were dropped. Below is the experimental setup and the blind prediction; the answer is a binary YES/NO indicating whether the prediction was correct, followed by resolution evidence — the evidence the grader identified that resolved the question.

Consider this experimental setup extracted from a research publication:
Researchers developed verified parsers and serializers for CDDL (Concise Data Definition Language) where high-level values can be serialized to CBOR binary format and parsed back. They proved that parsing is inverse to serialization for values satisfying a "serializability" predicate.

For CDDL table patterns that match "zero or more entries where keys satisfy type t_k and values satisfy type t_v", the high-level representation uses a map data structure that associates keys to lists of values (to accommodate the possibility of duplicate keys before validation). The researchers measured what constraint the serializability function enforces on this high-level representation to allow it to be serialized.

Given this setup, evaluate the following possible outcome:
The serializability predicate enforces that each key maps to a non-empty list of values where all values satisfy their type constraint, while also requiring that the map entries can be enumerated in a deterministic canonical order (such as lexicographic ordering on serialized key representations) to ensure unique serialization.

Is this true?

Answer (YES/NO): NO